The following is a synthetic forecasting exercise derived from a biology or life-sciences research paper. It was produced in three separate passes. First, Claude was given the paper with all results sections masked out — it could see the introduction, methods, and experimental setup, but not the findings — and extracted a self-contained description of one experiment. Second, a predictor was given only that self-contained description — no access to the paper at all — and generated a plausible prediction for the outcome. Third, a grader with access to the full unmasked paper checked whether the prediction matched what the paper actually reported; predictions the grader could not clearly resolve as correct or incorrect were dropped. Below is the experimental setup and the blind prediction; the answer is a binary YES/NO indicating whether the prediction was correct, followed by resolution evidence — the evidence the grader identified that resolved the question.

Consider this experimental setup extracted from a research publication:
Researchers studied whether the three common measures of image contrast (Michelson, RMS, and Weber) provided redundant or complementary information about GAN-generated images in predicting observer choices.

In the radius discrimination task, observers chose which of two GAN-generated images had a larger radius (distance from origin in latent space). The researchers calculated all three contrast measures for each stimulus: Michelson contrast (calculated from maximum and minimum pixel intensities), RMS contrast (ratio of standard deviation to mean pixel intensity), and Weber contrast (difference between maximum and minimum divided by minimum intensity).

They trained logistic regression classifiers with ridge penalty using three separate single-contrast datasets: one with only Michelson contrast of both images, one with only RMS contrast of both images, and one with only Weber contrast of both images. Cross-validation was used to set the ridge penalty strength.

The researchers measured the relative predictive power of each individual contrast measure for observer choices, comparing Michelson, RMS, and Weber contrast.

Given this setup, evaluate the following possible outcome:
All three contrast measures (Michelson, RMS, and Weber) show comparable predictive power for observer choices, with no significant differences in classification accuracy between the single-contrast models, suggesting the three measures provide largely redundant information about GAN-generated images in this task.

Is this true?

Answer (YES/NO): NO